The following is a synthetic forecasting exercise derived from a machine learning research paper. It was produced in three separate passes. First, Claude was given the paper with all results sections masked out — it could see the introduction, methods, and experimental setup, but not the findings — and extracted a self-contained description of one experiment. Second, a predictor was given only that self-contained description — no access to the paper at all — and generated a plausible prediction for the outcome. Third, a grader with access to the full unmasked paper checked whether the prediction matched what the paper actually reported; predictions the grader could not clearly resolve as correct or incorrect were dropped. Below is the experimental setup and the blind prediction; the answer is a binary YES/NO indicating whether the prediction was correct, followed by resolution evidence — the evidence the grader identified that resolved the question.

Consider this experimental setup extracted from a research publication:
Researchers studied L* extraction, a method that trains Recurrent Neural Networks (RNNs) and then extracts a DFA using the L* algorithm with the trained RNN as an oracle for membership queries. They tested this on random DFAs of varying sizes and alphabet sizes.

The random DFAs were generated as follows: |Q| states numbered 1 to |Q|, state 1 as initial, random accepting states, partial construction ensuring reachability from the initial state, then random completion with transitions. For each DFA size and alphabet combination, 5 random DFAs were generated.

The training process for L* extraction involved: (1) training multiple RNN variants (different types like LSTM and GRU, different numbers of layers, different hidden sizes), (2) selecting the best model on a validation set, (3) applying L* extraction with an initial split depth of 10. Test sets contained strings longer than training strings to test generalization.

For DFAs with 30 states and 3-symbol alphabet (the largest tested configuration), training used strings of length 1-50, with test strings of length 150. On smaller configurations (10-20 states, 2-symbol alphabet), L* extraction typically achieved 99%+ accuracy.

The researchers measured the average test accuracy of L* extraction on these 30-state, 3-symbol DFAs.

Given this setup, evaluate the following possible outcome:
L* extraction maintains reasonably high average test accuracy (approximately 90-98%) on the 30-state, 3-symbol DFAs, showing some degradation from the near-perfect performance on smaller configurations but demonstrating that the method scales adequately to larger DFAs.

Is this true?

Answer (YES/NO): NO